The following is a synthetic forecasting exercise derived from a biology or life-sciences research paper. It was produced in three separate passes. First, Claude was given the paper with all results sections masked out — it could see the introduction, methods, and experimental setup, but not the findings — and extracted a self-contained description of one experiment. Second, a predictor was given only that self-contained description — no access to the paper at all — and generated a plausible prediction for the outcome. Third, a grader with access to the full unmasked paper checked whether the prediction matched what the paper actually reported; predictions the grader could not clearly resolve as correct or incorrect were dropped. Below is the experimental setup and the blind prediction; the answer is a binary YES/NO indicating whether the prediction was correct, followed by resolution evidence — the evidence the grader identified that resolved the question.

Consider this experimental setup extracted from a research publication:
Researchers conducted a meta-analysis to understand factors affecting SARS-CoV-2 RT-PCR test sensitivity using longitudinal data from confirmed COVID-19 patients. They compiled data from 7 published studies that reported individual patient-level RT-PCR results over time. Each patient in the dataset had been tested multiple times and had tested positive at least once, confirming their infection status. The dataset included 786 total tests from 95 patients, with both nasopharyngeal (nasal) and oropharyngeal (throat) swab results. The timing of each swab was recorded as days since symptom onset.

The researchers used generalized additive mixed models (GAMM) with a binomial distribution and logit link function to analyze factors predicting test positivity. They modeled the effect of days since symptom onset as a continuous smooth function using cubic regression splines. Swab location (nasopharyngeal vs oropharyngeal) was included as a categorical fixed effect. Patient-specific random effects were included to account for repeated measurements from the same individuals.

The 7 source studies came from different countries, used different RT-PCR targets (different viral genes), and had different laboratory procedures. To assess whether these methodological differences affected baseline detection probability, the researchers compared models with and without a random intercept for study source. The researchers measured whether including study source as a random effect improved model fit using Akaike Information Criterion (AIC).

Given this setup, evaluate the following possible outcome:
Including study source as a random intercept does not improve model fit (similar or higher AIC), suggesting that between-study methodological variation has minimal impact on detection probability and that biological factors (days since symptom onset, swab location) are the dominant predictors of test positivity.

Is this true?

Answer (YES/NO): YES